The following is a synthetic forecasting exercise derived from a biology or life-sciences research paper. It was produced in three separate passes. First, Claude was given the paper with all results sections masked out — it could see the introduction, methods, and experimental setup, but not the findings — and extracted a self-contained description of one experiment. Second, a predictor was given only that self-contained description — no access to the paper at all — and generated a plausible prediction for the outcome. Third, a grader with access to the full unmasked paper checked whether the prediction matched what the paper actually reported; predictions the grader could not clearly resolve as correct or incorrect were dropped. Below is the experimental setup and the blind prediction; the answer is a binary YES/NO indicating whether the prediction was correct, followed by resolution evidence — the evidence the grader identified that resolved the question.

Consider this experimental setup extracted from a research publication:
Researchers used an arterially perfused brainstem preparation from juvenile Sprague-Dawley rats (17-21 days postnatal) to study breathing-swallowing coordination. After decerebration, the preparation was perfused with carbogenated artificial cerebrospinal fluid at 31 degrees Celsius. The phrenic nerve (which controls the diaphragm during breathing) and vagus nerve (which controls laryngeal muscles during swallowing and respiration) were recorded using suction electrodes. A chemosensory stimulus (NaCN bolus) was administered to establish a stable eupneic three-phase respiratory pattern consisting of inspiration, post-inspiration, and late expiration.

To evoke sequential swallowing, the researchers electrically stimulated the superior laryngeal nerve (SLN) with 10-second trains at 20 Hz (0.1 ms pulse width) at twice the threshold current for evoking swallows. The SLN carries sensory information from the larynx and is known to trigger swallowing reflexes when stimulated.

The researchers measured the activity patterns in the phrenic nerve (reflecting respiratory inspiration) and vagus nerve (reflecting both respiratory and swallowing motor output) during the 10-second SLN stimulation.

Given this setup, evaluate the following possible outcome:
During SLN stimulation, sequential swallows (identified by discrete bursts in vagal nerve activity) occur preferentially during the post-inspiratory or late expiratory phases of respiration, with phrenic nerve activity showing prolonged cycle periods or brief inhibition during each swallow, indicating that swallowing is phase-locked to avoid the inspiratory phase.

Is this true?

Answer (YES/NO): NO